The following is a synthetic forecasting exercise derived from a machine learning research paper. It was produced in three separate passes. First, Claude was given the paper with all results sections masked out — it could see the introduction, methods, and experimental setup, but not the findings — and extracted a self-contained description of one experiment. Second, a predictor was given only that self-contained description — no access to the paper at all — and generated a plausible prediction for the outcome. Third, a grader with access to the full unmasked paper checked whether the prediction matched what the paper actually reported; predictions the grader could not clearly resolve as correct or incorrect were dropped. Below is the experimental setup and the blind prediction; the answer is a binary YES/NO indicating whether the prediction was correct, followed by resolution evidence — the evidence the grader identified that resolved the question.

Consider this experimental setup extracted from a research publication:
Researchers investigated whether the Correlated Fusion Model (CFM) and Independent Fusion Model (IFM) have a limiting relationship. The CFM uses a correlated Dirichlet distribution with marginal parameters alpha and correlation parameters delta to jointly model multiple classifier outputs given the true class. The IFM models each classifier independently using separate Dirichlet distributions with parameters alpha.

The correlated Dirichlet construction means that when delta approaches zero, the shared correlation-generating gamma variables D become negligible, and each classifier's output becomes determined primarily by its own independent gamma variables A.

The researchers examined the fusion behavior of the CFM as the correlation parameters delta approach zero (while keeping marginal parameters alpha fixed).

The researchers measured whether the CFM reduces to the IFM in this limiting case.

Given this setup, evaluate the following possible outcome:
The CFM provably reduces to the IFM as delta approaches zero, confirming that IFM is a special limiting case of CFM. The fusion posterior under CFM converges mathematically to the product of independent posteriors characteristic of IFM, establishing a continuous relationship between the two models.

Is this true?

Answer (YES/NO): YES